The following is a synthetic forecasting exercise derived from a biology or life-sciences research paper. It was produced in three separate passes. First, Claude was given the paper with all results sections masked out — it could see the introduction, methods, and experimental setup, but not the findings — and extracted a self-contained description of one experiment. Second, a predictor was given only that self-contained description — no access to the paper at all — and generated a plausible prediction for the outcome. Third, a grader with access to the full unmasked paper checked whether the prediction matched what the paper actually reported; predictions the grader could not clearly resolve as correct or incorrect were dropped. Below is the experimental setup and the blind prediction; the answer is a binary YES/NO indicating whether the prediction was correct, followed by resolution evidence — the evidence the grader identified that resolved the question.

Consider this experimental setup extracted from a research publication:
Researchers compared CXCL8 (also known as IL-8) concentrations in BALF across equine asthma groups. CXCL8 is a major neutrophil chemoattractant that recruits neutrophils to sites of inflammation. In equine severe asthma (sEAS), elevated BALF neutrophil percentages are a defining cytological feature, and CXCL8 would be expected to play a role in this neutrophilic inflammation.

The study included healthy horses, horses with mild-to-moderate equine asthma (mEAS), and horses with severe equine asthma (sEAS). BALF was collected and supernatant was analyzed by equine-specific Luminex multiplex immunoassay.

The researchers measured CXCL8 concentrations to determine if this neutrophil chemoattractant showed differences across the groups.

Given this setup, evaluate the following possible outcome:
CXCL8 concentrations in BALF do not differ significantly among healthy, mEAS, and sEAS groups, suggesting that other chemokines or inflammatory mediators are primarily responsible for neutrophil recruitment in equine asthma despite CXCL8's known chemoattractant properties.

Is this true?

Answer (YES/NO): NO